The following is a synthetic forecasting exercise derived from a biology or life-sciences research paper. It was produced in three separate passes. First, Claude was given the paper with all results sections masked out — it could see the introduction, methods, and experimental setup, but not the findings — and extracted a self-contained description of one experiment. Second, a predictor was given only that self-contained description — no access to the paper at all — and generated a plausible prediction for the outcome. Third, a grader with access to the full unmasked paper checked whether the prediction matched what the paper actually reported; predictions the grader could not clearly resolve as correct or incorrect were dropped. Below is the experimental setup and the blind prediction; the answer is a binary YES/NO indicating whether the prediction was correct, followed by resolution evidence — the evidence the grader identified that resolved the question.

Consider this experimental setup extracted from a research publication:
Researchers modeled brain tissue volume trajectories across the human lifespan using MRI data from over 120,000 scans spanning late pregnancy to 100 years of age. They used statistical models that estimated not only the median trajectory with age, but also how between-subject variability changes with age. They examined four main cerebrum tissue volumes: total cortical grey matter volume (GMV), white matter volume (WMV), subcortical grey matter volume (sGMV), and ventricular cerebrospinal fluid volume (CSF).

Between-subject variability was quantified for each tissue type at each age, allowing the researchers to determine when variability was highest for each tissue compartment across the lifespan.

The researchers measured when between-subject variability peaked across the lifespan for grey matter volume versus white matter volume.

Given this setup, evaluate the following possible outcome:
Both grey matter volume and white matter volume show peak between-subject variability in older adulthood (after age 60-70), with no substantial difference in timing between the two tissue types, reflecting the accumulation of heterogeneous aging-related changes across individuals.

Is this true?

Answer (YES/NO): NO